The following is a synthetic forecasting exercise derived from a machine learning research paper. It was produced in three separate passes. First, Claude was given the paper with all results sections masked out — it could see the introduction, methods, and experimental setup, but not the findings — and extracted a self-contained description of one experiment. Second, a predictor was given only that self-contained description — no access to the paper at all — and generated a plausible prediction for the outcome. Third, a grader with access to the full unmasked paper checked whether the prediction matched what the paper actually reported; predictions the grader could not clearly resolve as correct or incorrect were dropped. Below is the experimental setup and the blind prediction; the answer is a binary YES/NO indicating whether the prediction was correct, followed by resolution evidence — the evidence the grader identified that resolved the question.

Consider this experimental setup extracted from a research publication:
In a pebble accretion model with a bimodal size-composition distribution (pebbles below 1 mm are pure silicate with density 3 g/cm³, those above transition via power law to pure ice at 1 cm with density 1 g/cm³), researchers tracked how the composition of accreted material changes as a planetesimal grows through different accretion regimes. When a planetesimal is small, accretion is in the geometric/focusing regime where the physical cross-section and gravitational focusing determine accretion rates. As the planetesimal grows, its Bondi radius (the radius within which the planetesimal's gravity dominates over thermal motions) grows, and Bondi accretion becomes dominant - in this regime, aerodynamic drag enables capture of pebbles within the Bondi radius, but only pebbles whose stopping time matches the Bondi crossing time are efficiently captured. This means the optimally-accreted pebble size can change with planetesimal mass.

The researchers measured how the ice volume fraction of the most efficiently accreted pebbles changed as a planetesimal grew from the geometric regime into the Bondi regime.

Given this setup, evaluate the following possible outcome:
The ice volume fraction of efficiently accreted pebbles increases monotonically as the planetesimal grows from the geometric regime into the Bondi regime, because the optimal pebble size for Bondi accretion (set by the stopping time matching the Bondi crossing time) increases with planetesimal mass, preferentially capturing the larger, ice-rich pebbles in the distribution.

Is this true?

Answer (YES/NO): NO